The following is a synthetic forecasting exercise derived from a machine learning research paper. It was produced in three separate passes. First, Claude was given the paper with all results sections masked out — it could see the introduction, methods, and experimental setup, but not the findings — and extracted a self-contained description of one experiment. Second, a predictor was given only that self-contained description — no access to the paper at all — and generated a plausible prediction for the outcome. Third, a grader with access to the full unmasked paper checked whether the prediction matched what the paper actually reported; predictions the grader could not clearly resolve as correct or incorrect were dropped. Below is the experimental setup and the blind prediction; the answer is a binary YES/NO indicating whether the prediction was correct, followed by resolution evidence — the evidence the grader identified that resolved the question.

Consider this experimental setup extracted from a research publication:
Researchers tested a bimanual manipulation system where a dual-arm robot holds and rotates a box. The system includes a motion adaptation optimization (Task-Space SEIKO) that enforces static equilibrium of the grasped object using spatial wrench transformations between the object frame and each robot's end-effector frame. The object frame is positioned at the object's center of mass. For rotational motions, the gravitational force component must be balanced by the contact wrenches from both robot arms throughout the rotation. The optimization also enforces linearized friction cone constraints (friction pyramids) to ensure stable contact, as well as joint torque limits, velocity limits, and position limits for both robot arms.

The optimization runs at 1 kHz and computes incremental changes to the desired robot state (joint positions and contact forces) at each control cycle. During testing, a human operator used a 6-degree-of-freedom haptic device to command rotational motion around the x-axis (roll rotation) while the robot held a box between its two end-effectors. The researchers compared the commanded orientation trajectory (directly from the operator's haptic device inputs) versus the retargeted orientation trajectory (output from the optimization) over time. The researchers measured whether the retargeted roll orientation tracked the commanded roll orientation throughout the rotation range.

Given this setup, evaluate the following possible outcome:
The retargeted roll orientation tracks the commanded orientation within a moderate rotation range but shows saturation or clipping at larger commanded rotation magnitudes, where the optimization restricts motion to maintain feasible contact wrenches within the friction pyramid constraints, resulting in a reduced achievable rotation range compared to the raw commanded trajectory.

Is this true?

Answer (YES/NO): NO